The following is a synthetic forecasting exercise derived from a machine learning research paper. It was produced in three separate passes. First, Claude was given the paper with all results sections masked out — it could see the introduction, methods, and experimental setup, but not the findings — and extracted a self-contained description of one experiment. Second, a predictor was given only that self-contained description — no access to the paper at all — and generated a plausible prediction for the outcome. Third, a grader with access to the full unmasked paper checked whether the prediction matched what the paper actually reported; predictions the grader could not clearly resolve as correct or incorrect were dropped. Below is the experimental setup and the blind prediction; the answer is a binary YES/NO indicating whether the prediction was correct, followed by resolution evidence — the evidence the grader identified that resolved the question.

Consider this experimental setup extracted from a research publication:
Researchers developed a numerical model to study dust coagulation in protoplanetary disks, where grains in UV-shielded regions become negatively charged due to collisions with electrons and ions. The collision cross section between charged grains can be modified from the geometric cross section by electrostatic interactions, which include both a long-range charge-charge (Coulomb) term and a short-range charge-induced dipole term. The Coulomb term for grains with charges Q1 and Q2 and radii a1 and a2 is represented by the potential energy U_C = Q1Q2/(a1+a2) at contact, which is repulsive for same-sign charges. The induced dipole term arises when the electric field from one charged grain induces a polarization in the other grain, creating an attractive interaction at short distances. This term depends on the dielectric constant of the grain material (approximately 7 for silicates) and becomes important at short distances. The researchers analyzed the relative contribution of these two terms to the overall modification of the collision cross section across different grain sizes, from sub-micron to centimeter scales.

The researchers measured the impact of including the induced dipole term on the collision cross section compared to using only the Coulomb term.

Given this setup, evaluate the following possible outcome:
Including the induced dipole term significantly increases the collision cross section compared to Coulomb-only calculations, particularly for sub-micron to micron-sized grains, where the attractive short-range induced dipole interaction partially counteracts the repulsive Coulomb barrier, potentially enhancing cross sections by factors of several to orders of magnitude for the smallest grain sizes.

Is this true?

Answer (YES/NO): NO